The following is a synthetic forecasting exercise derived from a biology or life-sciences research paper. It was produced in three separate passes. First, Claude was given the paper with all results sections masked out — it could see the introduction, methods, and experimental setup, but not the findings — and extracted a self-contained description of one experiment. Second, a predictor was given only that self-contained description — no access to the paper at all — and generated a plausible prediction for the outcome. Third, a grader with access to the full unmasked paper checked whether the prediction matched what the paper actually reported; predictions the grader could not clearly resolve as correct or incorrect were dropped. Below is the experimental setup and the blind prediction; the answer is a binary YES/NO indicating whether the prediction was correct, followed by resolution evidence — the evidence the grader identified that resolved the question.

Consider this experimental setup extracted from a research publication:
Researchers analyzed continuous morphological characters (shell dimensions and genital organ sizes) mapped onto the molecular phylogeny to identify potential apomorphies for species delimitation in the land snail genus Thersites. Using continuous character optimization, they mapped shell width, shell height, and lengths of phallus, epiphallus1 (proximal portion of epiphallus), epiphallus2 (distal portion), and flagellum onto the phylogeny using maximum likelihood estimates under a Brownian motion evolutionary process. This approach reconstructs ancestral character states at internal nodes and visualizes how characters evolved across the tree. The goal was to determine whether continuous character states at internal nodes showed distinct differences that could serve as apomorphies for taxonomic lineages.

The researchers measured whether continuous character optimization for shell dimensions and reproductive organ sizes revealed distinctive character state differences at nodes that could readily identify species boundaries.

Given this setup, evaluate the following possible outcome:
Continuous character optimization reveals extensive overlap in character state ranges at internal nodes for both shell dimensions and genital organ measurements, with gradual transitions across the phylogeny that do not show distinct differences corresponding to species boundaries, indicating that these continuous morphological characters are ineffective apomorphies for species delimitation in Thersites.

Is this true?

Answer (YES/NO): YES